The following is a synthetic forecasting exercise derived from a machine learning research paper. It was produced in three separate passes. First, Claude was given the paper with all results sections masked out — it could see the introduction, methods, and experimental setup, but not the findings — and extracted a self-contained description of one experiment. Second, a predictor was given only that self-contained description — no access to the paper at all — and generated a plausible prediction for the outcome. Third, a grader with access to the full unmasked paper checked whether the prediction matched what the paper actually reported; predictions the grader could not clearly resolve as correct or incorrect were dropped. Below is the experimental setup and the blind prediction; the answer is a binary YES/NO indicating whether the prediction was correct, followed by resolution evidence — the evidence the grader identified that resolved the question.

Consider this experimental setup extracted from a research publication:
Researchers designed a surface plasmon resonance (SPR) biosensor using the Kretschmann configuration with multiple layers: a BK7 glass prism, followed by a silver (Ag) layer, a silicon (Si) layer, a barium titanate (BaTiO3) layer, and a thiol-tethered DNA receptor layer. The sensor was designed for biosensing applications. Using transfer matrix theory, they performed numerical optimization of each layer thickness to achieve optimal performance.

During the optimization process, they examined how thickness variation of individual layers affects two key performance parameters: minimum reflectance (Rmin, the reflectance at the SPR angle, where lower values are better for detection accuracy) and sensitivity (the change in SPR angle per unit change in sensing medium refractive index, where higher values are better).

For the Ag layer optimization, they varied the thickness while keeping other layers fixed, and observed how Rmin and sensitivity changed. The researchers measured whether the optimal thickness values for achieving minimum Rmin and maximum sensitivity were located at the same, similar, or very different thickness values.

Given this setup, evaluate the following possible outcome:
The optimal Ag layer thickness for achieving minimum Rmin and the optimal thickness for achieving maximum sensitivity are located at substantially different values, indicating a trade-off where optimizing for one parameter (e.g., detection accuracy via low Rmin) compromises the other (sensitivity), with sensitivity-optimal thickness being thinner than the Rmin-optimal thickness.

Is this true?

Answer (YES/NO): NO